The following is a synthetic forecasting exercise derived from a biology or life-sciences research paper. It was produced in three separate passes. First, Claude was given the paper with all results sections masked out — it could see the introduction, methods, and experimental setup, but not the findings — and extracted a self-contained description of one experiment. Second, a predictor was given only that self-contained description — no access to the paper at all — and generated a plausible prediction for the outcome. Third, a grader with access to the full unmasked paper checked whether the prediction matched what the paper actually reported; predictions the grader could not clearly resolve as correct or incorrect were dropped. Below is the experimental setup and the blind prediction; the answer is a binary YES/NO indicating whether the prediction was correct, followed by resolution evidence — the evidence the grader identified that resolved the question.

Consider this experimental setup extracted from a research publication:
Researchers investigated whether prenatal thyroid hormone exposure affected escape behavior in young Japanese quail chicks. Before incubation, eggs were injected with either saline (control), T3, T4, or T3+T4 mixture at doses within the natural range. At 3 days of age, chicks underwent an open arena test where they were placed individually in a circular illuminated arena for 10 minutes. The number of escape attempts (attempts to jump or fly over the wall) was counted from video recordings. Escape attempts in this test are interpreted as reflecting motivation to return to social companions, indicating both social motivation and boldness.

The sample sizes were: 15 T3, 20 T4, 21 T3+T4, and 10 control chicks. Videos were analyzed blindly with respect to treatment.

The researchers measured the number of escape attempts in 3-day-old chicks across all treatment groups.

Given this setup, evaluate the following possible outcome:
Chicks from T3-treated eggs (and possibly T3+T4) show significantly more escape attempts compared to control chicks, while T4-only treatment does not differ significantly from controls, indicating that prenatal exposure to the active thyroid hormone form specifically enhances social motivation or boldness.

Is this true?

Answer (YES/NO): NO